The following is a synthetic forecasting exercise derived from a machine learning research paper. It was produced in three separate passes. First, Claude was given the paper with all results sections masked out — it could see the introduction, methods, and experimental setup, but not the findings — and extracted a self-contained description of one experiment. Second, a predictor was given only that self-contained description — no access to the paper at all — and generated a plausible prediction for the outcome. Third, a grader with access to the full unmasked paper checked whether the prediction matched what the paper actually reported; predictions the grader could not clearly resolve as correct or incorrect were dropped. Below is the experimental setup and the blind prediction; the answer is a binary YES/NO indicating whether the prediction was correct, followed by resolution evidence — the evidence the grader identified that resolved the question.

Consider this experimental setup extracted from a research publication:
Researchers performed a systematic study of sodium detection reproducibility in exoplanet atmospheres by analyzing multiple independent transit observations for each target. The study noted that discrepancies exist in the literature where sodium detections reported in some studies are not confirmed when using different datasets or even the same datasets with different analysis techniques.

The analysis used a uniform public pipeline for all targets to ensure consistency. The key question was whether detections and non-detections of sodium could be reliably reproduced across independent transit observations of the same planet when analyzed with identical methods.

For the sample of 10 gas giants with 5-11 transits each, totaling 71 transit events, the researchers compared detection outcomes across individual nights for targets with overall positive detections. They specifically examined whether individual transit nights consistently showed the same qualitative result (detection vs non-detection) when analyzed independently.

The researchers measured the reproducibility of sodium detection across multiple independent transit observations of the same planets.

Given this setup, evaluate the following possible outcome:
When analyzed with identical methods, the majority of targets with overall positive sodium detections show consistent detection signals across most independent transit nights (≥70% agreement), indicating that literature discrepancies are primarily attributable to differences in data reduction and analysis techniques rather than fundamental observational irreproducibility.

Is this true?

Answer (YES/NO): YES